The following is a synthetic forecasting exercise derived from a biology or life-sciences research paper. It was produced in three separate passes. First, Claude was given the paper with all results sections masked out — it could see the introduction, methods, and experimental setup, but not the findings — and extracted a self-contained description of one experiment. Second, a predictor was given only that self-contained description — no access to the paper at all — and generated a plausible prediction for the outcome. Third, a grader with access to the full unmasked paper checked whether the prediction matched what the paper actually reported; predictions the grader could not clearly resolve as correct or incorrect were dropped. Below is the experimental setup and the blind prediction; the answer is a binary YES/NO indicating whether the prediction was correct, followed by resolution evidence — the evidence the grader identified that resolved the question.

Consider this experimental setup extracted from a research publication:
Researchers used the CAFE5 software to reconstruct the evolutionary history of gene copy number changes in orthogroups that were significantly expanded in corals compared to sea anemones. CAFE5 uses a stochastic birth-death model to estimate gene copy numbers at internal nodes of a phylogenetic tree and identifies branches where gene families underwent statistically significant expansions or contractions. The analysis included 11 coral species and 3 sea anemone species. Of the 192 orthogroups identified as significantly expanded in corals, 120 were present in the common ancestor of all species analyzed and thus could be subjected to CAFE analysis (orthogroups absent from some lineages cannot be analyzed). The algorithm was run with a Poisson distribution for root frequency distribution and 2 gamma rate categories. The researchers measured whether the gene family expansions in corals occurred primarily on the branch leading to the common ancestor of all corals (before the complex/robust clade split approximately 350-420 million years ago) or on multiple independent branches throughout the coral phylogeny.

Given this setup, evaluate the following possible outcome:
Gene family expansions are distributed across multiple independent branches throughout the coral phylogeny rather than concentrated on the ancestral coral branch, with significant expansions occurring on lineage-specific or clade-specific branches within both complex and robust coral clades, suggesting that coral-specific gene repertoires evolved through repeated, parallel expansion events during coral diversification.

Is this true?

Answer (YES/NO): YES